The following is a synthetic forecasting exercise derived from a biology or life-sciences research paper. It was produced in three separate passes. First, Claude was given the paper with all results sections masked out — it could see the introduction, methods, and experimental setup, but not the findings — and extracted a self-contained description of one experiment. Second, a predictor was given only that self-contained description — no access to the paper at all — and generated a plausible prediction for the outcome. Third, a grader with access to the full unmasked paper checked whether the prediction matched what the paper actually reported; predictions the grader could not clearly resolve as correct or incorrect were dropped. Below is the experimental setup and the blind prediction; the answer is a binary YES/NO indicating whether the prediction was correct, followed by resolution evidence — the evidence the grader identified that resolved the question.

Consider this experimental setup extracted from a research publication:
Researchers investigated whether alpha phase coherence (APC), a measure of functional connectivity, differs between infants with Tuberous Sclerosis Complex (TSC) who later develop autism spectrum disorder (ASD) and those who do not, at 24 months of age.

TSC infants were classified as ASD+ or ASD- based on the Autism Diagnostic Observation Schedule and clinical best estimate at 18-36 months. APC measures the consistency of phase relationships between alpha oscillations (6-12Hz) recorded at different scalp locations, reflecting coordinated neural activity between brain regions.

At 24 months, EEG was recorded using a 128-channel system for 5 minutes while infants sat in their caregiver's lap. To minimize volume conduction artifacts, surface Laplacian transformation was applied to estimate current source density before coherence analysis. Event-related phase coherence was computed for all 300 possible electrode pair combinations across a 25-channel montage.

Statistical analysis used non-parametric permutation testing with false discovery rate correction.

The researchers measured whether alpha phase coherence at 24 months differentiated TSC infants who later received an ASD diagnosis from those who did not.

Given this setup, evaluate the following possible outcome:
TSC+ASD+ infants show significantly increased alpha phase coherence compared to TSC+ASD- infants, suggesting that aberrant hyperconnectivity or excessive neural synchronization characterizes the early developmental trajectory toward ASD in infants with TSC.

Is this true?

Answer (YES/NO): NO